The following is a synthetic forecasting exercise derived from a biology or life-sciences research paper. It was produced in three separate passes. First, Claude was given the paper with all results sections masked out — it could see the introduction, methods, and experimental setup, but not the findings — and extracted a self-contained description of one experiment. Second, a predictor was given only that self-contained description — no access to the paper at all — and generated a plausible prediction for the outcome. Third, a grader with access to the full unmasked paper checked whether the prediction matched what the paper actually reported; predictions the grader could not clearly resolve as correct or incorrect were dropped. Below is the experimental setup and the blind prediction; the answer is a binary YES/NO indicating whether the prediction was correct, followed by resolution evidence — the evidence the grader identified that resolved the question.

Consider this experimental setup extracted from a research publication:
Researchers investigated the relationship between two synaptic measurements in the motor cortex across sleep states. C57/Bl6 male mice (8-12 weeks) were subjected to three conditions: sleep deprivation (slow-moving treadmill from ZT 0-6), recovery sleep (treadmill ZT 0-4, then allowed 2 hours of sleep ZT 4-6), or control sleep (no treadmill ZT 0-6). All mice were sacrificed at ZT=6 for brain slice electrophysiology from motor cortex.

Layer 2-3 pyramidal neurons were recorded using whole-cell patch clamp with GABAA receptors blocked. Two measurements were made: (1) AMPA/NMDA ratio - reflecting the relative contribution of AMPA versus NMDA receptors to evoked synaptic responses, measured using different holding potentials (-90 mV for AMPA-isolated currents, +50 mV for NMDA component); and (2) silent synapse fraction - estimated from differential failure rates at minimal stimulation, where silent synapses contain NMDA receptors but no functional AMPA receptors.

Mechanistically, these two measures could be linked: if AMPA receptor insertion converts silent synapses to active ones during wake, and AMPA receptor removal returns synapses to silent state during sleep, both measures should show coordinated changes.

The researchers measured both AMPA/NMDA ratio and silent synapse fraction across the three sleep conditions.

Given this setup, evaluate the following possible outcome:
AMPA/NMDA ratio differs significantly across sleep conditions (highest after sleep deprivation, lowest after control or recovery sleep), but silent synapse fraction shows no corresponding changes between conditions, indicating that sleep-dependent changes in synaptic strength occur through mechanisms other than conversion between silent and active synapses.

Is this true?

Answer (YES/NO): NO